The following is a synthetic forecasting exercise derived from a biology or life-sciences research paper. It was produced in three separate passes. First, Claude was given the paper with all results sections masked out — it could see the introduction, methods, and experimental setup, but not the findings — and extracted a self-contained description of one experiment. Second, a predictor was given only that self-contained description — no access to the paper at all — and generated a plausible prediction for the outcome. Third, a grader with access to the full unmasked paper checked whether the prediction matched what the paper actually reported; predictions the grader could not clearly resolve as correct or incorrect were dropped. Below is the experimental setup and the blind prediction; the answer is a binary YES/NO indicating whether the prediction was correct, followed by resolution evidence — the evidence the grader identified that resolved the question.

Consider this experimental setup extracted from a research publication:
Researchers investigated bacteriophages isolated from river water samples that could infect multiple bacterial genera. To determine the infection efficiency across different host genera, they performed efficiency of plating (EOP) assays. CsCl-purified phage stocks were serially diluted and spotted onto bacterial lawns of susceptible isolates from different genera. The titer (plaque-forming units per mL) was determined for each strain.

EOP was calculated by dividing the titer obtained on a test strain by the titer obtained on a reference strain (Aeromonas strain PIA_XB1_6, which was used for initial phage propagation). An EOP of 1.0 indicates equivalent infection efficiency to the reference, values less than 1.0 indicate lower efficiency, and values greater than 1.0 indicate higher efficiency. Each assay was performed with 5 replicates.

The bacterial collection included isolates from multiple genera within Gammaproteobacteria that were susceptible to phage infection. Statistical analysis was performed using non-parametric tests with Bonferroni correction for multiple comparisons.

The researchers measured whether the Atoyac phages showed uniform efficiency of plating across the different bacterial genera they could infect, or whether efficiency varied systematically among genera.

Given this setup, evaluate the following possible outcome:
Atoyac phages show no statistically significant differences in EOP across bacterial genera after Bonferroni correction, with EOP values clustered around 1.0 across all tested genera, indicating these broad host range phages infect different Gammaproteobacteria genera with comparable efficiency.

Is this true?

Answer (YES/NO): NO